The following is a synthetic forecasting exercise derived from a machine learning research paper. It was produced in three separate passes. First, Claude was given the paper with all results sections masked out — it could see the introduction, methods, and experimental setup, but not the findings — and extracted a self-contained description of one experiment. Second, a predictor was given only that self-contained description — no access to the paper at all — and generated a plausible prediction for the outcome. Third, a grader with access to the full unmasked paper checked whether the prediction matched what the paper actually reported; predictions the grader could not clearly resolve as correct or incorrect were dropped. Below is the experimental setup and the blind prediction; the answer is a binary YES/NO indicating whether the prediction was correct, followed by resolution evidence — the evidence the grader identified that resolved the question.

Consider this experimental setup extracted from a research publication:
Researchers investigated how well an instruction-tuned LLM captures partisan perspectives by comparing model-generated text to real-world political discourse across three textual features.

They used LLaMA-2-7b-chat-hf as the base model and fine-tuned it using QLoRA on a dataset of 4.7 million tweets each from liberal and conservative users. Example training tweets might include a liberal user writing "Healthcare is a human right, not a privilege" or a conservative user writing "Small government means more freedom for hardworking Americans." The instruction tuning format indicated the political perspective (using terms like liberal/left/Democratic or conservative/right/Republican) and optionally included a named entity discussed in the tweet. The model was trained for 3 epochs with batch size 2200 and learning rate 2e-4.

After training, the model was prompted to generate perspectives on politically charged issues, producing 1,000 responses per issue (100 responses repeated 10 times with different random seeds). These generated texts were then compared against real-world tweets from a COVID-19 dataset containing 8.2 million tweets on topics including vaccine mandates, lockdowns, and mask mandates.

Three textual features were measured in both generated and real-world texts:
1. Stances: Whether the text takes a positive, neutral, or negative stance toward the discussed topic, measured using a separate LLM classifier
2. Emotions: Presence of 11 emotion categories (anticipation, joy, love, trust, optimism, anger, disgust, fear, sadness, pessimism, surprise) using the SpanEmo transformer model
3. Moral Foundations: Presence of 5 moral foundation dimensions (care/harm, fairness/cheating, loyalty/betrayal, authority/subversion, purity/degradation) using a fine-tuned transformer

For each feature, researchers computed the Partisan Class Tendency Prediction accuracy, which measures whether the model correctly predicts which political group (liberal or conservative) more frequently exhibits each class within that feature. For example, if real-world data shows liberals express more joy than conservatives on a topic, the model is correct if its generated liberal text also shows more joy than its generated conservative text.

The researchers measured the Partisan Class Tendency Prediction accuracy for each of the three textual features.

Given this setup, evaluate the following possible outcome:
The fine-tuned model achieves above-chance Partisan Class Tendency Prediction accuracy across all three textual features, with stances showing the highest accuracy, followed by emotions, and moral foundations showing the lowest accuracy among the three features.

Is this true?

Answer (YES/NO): NO